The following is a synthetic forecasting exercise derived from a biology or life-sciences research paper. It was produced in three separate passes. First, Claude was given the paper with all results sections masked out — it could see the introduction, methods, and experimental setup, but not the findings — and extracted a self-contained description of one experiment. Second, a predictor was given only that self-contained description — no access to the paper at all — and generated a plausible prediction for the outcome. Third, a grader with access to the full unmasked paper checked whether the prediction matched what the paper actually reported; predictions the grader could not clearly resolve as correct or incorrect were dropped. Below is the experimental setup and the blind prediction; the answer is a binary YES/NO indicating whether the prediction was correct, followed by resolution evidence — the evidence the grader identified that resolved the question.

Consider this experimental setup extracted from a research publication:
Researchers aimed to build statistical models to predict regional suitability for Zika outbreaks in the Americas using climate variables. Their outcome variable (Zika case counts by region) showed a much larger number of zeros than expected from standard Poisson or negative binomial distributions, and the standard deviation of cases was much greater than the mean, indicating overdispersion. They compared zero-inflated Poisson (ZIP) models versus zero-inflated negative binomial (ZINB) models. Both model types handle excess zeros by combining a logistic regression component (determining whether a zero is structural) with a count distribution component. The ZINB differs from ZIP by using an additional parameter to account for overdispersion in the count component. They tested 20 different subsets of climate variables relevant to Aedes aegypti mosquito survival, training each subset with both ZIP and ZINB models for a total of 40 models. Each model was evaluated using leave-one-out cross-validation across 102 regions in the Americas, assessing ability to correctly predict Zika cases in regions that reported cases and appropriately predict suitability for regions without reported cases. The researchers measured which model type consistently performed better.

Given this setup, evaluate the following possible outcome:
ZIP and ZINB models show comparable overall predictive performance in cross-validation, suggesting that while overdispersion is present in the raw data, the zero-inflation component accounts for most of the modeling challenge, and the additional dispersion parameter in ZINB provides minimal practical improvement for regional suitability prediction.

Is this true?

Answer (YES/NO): NO